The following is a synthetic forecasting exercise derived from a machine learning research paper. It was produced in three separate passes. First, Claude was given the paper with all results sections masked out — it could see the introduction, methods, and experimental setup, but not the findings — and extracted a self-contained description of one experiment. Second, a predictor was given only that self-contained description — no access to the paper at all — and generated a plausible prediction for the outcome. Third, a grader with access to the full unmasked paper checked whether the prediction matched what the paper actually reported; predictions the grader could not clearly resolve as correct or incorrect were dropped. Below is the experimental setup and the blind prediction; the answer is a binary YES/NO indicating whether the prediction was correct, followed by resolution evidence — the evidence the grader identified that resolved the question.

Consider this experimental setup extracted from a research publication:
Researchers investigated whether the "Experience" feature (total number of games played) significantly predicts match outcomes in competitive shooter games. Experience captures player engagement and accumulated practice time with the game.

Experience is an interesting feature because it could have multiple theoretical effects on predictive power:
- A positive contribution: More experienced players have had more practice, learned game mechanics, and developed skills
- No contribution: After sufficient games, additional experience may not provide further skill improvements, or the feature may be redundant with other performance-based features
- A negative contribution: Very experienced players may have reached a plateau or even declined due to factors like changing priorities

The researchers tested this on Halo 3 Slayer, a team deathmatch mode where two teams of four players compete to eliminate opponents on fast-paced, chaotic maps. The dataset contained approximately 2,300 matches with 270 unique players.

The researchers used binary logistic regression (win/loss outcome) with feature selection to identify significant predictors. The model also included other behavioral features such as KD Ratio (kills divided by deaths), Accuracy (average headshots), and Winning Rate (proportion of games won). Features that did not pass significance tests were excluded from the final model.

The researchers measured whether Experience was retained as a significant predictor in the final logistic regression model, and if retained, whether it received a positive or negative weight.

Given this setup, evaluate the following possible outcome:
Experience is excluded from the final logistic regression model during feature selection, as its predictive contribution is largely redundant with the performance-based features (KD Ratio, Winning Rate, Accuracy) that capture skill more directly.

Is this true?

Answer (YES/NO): NO